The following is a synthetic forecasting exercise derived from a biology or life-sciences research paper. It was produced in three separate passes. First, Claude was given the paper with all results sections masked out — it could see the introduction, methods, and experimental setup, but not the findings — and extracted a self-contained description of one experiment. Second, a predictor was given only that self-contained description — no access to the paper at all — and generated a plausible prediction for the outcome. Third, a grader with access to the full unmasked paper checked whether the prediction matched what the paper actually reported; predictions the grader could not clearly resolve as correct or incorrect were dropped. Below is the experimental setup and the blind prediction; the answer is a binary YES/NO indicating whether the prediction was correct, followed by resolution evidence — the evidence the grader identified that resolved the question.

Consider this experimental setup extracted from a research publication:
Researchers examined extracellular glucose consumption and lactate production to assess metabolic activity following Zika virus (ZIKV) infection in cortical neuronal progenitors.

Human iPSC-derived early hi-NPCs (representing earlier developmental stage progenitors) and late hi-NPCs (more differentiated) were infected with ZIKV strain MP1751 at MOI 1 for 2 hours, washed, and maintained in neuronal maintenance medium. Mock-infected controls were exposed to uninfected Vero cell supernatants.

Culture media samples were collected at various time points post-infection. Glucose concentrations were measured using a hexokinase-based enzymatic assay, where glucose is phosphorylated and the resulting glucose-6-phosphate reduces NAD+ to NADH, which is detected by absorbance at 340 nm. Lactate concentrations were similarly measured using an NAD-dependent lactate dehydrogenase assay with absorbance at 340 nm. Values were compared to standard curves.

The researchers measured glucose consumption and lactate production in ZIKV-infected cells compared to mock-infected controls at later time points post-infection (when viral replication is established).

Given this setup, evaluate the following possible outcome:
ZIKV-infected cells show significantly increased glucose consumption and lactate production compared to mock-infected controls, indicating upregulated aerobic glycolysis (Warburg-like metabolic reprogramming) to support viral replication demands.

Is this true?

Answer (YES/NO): YES